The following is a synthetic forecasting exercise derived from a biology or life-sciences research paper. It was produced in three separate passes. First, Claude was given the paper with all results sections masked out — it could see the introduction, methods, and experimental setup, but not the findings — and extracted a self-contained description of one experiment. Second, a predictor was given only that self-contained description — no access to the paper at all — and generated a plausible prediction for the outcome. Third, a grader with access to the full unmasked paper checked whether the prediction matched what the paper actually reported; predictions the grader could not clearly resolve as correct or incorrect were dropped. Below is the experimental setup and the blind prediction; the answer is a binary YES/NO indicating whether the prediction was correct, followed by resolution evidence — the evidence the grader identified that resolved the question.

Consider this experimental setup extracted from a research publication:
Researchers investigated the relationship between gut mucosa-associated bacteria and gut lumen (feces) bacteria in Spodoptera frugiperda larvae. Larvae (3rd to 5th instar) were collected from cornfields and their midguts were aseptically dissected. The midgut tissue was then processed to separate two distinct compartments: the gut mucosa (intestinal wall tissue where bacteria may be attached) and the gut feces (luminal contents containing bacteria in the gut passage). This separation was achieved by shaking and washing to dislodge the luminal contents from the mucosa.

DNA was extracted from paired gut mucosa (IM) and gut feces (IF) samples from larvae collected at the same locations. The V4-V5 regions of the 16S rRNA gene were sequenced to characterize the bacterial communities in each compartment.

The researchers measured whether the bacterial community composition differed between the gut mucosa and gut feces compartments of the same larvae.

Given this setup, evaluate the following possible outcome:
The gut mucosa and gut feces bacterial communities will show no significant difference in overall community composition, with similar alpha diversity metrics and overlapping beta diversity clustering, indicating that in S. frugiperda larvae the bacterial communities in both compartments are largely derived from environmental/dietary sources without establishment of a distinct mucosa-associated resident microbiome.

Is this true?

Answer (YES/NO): NO